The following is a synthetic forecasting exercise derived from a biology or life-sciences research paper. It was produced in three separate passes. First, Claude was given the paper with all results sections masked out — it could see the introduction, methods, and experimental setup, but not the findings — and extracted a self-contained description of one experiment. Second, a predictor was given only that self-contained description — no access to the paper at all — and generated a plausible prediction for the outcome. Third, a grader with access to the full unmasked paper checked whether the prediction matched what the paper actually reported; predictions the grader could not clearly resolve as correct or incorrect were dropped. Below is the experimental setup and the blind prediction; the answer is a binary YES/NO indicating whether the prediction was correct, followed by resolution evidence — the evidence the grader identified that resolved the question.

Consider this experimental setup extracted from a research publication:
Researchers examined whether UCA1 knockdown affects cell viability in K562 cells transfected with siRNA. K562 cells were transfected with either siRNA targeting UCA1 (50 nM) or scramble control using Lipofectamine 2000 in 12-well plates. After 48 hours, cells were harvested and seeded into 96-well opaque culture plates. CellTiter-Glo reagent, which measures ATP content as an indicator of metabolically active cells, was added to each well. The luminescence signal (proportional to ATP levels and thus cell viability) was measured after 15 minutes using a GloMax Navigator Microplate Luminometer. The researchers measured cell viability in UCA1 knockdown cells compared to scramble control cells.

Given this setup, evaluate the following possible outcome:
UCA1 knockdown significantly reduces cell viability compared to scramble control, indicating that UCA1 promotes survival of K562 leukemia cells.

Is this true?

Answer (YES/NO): NO